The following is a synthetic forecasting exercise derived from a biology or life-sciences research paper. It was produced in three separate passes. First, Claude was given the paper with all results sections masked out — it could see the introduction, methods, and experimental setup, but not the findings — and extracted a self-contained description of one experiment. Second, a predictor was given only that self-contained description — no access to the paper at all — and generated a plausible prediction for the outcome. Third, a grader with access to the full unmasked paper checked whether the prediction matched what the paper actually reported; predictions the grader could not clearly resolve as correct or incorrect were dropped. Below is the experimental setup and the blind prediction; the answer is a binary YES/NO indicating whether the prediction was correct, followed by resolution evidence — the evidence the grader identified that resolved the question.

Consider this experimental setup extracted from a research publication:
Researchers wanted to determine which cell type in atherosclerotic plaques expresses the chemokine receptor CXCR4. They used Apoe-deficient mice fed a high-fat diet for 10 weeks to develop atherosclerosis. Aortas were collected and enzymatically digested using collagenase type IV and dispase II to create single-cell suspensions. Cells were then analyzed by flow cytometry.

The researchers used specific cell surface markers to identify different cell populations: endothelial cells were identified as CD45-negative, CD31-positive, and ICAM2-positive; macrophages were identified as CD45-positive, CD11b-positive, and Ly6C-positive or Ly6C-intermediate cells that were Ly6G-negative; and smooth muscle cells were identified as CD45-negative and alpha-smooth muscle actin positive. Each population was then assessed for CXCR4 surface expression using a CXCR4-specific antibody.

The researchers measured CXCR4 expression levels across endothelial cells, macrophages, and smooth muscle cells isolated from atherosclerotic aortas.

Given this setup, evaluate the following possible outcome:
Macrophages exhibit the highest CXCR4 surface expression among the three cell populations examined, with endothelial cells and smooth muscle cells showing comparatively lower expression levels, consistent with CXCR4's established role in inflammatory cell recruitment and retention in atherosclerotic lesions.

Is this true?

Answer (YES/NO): NO